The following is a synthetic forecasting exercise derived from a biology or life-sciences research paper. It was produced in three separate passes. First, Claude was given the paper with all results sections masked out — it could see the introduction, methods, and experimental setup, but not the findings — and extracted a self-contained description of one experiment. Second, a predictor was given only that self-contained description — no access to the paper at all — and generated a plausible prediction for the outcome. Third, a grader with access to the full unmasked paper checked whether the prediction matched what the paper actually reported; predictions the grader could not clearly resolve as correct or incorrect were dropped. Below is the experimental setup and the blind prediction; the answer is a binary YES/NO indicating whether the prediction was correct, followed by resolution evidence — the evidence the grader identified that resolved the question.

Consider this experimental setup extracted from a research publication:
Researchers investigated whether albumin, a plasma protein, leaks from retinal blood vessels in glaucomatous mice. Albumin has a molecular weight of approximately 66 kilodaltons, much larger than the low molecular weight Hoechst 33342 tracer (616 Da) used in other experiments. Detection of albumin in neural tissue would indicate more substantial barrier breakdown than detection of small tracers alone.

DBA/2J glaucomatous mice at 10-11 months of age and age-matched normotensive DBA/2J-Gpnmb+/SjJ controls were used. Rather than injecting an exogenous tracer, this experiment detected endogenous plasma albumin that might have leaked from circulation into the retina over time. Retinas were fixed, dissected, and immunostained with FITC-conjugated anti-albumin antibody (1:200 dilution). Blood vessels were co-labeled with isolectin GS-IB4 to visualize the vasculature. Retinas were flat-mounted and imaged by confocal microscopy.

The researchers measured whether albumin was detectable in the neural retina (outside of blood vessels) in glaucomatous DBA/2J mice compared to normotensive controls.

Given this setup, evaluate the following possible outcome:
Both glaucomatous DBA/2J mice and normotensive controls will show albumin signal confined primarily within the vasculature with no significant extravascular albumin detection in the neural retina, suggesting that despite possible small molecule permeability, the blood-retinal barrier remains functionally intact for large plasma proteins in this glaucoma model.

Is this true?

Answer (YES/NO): NO